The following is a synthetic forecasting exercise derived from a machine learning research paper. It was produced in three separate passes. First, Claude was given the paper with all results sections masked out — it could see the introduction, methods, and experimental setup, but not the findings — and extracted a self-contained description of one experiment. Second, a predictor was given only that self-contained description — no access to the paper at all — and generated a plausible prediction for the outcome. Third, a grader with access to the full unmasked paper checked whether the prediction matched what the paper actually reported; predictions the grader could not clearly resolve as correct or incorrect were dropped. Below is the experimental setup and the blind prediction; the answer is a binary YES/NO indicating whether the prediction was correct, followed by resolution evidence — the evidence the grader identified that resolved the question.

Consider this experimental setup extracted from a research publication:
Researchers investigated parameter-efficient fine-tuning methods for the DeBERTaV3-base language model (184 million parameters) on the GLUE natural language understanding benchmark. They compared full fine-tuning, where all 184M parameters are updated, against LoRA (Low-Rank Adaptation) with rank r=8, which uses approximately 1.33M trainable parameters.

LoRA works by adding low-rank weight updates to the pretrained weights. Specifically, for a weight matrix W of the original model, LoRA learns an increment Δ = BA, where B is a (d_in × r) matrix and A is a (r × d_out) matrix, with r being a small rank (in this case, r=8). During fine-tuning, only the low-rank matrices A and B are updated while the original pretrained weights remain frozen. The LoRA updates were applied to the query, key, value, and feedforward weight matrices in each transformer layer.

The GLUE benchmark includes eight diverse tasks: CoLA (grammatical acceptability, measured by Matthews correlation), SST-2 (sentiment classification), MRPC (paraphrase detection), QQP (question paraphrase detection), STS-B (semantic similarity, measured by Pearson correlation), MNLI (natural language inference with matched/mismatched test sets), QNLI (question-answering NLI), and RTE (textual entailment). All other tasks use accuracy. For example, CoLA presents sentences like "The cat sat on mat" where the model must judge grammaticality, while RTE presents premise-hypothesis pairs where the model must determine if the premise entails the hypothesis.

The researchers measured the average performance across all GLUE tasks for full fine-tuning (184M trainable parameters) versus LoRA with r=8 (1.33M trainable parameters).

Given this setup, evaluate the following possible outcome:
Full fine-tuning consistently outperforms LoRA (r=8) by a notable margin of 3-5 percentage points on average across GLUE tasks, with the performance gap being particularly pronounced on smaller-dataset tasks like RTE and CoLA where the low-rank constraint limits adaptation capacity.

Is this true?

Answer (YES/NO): NO